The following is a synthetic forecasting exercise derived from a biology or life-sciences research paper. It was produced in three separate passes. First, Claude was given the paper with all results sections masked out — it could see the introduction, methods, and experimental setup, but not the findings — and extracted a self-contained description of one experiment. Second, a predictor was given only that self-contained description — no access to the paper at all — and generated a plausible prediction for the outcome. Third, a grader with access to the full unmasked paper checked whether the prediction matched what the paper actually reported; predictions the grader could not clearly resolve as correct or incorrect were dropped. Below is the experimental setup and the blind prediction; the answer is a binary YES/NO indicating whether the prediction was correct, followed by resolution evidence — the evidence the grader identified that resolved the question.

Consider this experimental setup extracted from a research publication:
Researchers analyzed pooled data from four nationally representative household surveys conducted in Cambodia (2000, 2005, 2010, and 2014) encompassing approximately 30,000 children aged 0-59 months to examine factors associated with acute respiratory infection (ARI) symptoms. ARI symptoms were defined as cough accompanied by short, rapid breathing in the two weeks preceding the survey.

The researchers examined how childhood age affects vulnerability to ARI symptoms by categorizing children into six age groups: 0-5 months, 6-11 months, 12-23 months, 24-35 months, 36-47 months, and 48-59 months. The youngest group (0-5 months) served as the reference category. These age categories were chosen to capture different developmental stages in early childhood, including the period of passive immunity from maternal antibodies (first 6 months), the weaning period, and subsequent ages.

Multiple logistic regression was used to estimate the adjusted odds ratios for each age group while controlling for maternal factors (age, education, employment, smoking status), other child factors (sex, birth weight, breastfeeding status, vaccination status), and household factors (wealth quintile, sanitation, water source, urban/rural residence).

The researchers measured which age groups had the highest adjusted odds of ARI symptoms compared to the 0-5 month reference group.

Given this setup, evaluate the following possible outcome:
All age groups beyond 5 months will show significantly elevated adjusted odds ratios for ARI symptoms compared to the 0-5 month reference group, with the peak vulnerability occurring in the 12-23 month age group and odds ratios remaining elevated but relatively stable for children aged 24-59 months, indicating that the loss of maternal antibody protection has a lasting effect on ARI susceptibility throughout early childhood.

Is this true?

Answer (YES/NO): NO